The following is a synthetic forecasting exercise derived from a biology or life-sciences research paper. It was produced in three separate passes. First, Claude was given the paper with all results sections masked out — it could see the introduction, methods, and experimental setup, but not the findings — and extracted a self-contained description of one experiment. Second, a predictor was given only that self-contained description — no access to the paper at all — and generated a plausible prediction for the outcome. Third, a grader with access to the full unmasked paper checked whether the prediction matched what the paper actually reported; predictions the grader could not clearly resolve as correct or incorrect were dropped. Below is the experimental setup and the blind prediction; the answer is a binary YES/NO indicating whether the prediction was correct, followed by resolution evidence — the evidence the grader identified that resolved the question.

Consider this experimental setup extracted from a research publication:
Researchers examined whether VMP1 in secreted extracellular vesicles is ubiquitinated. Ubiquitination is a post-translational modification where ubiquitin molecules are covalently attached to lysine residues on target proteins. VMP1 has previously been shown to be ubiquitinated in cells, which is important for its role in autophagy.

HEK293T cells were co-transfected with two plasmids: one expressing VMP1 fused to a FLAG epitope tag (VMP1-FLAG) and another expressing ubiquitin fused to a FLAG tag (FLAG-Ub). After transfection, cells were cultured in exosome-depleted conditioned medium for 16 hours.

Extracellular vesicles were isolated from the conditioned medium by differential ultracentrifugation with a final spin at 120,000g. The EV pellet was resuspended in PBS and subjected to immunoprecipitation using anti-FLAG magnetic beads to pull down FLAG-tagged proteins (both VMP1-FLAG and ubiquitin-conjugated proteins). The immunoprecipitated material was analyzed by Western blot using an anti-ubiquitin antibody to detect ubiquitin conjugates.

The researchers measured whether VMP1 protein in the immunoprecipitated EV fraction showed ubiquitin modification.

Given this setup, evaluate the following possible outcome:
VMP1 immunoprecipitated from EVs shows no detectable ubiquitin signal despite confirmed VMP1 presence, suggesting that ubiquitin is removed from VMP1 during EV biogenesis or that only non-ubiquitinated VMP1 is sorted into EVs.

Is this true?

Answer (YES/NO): NO